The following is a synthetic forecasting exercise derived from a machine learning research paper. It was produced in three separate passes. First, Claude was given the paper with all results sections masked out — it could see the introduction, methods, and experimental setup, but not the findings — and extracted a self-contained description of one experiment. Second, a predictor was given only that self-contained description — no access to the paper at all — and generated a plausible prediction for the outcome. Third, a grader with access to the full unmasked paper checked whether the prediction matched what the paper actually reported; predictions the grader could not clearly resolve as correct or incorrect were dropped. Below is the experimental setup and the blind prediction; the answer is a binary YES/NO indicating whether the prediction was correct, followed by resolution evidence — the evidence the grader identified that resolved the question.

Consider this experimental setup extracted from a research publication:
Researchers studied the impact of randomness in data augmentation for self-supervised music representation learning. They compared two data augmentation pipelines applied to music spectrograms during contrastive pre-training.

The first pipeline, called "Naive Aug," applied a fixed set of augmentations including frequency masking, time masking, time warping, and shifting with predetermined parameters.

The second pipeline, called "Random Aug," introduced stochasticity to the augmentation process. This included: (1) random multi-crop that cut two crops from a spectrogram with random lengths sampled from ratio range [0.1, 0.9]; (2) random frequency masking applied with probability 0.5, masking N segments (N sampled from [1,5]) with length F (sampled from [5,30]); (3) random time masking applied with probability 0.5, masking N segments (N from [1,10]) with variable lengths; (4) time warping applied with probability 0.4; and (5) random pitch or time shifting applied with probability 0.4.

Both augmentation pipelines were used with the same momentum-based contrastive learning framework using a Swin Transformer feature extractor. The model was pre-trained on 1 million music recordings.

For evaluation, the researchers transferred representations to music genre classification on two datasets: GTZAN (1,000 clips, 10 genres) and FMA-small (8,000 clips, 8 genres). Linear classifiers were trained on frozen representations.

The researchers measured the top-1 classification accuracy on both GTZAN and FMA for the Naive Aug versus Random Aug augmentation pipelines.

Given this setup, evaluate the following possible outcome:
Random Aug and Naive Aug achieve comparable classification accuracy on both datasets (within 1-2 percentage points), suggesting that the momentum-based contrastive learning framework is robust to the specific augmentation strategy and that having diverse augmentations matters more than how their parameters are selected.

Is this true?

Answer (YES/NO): NO